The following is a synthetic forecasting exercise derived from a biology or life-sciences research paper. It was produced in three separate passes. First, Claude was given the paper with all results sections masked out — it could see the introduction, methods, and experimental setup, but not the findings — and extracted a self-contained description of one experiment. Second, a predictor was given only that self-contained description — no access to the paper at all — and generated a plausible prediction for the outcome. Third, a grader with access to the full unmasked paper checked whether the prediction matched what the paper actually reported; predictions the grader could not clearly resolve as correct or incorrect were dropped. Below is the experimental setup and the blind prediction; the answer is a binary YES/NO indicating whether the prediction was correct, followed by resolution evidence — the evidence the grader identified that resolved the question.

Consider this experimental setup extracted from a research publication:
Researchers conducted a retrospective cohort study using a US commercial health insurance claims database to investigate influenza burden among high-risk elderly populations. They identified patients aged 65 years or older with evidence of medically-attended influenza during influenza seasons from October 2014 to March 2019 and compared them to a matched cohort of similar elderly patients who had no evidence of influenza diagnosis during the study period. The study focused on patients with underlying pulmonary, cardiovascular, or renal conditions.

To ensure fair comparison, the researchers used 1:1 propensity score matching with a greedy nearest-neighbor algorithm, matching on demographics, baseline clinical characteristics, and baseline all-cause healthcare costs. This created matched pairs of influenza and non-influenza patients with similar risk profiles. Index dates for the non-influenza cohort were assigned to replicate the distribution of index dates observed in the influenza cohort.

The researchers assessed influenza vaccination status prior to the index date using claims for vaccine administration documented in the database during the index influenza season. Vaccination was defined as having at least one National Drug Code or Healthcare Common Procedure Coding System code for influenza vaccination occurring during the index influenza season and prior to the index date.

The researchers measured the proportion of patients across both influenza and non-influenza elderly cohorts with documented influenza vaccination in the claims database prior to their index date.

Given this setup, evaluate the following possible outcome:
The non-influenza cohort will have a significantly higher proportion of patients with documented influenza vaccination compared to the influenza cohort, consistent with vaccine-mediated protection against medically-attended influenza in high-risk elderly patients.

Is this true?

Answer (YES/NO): NO